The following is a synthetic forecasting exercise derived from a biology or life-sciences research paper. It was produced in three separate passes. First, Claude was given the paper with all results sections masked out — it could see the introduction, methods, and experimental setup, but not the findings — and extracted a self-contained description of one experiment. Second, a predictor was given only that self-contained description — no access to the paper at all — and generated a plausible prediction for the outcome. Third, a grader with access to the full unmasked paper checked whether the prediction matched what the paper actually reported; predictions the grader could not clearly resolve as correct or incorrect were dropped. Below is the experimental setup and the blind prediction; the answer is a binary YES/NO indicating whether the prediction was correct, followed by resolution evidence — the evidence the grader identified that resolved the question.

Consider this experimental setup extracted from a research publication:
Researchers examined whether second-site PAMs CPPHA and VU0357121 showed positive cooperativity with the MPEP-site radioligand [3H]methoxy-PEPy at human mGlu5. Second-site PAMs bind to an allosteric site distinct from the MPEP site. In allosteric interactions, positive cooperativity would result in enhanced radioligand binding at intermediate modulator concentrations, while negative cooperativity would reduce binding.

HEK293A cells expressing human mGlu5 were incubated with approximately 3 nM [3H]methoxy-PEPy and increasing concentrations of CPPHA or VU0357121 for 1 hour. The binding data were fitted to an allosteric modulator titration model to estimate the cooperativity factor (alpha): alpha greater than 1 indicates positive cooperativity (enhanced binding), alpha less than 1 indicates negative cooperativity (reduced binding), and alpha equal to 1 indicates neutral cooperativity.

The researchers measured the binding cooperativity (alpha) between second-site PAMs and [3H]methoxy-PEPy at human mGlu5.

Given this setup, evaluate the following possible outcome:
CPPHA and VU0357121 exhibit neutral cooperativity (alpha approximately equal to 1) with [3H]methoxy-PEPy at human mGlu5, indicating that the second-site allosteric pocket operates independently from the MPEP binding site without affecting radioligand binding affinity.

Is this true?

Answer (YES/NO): NO